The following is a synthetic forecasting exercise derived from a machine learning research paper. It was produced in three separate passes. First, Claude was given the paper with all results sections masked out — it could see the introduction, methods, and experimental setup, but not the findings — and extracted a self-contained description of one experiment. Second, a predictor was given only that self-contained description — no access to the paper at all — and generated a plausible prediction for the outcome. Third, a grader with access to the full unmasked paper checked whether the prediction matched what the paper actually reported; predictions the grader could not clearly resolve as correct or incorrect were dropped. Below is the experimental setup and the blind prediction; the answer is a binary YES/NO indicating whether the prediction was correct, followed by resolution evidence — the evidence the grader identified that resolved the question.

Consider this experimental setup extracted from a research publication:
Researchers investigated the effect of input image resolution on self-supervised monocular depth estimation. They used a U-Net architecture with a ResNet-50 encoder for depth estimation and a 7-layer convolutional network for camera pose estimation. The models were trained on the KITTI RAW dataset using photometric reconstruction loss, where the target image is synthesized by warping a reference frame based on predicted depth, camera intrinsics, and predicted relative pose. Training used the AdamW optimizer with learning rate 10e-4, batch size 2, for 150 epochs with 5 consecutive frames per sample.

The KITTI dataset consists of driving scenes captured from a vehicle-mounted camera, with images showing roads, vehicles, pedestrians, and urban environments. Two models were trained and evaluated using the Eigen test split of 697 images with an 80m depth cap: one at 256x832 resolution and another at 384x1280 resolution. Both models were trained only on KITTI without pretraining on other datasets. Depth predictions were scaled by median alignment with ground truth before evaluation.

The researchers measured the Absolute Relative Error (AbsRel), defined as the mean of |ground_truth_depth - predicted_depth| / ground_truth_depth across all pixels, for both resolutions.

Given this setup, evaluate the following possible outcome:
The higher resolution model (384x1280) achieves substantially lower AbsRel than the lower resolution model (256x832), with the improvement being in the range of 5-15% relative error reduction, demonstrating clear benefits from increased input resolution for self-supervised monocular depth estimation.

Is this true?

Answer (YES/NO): YES